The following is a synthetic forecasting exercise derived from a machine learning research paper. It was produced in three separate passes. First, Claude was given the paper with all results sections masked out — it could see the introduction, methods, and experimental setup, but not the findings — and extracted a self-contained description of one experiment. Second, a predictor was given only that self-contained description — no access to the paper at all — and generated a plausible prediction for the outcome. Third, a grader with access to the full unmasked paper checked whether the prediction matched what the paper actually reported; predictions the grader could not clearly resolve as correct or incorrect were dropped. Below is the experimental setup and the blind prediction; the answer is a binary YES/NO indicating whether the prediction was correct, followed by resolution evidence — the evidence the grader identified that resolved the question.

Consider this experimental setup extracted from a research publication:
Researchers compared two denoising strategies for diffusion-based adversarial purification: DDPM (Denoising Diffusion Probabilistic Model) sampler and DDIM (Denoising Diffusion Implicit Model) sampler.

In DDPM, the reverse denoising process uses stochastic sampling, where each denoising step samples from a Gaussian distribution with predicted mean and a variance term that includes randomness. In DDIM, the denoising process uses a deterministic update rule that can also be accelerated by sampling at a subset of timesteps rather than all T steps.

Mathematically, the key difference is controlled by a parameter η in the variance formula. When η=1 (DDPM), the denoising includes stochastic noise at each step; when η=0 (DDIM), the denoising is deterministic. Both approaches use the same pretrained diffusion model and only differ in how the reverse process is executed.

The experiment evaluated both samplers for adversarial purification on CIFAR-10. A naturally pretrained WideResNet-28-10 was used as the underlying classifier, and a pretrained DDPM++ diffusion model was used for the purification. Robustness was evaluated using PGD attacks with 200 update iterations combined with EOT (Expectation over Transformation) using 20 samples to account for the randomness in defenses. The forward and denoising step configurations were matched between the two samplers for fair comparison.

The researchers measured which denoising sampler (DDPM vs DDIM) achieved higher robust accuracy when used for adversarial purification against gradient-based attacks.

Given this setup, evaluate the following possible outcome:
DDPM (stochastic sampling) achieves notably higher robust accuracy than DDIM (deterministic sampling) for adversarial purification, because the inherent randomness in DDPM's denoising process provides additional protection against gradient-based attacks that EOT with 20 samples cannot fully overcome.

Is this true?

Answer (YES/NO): NO